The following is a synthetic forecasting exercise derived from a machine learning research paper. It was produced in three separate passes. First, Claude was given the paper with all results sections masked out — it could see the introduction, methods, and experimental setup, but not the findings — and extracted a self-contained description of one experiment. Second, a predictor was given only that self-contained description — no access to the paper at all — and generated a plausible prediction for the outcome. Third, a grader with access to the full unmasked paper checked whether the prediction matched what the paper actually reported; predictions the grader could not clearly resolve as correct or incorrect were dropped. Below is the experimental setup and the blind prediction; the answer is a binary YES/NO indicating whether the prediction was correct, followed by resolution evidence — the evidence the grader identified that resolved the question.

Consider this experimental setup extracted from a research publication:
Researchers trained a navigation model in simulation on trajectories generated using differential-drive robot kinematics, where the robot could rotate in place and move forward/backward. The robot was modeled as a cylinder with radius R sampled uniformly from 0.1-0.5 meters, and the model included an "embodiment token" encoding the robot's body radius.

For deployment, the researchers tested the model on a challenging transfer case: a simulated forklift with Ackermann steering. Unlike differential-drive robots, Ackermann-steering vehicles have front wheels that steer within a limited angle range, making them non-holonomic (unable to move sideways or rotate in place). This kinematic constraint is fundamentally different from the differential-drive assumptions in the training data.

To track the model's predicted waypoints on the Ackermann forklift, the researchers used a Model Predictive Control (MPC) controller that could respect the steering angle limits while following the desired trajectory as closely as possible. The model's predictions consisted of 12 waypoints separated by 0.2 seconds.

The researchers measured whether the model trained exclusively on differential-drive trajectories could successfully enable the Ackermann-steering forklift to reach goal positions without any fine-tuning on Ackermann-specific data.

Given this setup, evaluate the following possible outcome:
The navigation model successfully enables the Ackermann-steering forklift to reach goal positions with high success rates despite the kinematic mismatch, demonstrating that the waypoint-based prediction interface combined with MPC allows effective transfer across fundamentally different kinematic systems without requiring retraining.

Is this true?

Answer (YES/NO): NO